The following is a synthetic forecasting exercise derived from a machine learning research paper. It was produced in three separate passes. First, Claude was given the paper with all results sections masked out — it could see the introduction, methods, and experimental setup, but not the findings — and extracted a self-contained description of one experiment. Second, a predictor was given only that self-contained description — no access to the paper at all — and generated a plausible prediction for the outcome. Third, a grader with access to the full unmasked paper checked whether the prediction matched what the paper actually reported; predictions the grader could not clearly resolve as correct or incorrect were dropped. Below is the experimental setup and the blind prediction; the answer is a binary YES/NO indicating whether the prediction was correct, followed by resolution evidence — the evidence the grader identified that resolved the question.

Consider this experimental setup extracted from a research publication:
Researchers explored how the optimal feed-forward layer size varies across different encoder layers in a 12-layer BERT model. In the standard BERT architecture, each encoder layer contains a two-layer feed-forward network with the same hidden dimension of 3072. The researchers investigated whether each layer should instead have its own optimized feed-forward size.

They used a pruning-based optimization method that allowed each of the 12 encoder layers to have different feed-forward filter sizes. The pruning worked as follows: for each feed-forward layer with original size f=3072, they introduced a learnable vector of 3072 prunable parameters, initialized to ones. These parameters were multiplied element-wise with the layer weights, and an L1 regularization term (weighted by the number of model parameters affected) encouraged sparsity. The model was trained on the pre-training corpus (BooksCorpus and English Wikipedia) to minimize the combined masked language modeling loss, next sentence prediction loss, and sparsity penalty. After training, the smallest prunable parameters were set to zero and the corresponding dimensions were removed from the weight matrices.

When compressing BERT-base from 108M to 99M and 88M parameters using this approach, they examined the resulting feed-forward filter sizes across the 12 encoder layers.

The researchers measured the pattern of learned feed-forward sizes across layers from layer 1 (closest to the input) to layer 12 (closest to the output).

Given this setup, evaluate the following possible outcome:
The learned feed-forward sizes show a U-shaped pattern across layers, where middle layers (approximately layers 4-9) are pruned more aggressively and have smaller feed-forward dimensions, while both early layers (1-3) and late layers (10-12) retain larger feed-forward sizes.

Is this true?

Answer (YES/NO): NO